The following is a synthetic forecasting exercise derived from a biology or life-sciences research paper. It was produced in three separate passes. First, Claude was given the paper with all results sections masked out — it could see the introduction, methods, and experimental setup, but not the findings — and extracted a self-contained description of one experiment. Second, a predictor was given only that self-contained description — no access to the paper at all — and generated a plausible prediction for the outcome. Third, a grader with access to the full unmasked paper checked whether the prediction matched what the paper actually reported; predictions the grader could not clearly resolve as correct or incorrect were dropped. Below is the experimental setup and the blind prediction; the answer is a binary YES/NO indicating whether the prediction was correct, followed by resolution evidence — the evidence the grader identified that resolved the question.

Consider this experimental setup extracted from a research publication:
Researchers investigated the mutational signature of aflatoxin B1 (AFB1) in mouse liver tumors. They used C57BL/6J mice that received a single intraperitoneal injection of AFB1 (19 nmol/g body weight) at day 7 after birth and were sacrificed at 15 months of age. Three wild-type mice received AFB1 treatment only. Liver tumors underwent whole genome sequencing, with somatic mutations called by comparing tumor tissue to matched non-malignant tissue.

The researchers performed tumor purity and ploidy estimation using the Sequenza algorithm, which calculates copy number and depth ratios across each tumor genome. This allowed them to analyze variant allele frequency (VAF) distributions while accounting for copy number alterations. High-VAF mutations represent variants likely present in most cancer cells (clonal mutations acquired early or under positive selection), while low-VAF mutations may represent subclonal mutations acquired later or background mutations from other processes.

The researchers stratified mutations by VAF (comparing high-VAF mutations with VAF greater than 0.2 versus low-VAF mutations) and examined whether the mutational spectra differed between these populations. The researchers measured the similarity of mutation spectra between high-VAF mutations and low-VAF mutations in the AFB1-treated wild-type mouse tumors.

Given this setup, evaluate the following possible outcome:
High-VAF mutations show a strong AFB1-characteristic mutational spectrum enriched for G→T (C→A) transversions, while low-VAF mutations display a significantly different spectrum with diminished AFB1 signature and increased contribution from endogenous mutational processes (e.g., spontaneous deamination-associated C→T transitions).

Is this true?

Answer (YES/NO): NO